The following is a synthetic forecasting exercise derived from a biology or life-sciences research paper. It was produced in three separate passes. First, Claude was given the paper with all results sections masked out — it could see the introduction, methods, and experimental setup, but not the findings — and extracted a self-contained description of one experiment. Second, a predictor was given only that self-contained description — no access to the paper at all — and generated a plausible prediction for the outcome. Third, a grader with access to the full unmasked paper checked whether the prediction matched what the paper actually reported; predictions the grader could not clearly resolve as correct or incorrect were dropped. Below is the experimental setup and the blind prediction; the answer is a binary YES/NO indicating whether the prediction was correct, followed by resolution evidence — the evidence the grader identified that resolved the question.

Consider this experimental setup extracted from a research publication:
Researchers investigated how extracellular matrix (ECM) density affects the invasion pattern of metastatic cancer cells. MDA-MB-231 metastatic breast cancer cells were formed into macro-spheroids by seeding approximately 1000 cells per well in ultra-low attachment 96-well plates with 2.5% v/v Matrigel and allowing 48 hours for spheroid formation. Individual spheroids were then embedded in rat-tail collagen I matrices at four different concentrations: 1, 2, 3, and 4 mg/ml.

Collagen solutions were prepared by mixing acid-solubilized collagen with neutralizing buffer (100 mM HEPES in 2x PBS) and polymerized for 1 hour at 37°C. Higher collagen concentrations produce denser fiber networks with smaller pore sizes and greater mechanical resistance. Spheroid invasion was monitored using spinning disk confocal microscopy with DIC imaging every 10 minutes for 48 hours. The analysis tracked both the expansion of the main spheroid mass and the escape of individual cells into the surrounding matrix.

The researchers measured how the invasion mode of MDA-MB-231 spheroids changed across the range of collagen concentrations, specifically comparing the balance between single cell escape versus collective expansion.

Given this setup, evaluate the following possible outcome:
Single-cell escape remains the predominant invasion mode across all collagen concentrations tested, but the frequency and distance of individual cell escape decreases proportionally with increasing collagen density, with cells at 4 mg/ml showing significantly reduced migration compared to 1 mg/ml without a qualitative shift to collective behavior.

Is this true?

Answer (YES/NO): NO